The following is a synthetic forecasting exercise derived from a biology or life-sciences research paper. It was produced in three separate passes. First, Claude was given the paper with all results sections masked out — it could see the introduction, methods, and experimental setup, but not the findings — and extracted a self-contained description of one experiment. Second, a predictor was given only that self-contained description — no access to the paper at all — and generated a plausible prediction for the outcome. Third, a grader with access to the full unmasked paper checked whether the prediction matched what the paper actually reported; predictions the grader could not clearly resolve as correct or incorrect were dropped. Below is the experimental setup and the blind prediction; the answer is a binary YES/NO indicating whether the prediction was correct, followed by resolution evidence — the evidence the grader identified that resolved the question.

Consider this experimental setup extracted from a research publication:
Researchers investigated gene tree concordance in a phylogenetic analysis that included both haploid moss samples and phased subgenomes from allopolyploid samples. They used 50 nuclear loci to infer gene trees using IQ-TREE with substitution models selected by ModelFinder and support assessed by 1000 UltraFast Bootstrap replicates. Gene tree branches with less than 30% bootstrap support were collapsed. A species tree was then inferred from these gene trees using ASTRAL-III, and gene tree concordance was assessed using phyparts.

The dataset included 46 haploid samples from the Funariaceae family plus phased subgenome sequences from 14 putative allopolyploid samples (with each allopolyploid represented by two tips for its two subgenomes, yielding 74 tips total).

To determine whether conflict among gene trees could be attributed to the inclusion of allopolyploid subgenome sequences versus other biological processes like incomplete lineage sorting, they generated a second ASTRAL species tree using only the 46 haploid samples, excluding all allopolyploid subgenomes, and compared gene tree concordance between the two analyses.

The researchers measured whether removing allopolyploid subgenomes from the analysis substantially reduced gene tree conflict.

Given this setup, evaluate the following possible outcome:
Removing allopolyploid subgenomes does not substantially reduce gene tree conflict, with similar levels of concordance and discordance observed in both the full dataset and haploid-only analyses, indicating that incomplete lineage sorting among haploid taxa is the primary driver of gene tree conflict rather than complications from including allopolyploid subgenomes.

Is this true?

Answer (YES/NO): NO